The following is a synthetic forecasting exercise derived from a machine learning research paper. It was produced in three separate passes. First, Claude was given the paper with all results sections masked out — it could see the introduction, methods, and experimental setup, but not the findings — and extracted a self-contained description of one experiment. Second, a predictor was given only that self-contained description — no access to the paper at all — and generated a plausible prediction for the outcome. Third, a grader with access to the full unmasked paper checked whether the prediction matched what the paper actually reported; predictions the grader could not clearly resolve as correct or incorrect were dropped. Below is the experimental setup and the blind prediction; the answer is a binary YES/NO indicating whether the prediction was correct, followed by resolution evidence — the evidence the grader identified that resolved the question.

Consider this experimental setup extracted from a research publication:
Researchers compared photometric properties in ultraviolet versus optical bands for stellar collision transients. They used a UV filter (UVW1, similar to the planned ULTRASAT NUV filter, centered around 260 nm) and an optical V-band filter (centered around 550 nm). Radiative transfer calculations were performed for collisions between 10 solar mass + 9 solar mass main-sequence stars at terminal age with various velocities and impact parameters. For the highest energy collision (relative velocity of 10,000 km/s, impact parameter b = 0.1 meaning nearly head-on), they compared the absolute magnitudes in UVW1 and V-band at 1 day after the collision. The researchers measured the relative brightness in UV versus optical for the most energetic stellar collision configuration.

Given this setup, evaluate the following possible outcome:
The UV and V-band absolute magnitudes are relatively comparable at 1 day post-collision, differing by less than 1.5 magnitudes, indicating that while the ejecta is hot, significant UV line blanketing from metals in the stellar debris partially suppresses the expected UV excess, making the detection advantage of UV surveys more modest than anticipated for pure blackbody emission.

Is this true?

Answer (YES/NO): NO